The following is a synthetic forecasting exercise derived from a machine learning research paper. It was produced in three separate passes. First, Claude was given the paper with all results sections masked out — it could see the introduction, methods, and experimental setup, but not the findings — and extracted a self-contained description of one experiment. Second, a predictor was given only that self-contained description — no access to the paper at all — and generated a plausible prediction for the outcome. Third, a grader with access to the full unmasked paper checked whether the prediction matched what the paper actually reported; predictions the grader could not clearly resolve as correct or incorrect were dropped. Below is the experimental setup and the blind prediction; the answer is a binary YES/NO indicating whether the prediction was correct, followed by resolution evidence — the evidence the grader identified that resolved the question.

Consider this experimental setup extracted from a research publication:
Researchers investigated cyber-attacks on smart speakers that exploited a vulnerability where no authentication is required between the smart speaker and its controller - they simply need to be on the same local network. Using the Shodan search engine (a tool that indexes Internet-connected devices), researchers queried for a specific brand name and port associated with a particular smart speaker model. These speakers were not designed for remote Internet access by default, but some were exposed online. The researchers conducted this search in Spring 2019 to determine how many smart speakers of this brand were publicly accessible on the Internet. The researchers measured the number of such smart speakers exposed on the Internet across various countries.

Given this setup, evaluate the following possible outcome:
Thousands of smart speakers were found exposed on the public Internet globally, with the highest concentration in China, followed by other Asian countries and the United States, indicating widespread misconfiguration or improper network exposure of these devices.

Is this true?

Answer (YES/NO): NO